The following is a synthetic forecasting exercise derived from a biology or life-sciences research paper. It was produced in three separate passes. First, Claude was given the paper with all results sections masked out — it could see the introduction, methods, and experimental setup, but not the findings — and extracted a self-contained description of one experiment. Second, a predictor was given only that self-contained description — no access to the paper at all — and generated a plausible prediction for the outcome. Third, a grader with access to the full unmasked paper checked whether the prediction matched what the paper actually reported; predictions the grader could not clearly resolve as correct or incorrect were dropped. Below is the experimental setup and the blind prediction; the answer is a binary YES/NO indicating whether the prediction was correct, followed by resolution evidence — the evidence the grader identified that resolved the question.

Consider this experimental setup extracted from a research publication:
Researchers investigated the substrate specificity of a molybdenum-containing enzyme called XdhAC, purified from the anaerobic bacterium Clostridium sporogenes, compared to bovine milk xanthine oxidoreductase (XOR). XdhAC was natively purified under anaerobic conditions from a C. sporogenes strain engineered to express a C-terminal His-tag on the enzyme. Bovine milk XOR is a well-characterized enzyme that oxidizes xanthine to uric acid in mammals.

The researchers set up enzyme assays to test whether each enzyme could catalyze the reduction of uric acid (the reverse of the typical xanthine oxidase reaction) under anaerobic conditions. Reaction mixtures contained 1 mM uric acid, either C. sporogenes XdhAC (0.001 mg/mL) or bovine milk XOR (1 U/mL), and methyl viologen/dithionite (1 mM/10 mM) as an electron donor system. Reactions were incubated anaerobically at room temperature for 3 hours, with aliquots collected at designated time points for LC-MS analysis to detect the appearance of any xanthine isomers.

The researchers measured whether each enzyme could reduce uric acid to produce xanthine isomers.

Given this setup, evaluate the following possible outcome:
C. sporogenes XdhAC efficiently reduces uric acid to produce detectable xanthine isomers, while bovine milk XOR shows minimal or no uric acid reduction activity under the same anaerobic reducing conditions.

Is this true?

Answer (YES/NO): YES